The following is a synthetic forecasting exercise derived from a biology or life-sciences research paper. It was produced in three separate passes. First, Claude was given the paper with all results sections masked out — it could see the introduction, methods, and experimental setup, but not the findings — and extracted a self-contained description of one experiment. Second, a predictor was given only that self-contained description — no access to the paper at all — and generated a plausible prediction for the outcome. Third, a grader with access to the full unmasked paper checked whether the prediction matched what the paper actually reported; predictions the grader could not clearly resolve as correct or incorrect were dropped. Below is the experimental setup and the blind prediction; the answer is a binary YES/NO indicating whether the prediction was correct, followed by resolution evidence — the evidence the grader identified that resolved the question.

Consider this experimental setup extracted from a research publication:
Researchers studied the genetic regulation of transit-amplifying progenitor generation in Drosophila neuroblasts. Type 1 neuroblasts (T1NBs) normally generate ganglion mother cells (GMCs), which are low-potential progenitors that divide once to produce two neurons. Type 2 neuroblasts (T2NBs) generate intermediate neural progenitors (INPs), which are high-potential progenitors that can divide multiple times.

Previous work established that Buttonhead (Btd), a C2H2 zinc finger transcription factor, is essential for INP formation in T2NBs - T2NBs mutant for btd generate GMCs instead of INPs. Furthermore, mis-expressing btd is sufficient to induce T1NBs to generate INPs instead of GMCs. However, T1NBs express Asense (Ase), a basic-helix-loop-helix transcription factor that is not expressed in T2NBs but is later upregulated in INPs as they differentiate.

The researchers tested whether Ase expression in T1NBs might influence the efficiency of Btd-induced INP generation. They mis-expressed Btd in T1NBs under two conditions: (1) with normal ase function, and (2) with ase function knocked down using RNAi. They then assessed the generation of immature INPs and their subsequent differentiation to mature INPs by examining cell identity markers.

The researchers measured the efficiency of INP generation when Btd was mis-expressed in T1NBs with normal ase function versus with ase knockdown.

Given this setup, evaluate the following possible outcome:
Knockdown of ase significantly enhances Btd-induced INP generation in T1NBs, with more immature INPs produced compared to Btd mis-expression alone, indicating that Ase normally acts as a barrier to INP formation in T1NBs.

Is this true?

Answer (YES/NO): YES